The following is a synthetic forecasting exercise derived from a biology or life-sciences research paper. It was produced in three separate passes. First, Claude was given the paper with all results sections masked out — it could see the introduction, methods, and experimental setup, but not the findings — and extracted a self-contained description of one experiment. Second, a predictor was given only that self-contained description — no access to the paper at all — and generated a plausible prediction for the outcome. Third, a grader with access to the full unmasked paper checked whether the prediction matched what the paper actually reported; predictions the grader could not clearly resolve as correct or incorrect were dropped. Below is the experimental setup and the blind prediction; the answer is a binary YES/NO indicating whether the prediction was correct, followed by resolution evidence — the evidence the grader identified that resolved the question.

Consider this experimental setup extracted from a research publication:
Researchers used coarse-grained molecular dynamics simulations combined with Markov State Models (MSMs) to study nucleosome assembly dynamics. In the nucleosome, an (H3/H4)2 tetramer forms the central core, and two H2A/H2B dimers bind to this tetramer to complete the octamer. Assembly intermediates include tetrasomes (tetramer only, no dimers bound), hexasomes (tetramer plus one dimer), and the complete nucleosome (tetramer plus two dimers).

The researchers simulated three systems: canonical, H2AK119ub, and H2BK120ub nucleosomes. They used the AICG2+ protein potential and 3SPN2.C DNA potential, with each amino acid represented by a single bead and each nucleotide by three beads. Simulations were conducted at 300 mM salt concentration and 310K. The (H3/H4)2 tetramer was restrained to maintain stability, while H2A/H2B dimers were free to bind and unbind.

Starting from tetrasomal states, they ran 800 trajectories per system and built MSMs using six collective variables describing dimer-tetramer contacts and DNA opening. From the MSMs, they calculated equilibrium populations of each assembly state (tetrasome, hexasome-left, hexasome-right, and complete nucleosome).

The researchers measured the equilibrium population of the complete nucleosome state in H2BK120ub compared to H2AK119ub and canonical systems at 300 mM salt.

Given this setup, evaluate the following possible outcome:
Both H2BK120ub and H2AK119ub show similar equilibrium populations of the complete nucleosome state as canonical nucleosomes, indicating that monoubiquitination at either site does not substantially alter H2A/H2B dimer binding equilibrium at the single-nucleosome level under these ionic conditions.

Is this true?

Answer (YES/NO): NO